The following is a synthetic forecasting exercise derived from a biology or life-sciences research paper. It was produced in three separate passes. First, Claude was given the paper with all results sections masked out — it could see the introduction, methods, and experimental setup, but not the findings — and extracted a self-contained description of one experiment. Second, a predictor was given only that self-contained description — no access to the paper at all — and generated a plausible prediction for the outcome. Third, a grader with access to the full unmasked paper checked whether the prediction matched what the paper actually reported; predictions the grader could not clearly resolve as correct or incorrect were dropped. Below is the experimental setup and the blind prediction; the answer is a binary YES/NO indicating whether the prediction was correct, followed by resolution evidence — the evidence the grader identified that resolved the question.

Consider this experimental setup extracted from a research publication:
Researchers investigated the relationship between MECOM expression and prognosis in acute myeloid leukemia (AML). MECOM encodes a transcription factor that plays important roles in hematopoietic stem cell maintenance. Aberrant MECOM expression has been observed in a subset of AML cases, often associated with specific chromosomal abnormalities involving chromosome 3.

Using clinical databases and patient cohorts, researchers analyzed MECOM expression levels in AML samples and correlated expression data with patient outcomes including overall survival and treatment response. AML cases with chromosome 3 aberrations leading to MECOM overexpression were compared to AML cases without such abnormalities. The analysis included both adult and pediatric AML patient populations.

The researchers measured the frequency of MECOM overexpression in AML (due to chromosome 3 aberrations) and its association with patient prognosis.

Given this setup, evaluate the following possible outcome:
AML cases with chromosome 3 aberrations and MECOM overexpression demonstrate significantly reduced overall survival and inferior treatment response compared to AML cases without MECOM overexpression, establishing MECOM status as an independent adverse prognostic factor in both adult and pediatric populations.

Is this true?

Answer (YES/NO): YES